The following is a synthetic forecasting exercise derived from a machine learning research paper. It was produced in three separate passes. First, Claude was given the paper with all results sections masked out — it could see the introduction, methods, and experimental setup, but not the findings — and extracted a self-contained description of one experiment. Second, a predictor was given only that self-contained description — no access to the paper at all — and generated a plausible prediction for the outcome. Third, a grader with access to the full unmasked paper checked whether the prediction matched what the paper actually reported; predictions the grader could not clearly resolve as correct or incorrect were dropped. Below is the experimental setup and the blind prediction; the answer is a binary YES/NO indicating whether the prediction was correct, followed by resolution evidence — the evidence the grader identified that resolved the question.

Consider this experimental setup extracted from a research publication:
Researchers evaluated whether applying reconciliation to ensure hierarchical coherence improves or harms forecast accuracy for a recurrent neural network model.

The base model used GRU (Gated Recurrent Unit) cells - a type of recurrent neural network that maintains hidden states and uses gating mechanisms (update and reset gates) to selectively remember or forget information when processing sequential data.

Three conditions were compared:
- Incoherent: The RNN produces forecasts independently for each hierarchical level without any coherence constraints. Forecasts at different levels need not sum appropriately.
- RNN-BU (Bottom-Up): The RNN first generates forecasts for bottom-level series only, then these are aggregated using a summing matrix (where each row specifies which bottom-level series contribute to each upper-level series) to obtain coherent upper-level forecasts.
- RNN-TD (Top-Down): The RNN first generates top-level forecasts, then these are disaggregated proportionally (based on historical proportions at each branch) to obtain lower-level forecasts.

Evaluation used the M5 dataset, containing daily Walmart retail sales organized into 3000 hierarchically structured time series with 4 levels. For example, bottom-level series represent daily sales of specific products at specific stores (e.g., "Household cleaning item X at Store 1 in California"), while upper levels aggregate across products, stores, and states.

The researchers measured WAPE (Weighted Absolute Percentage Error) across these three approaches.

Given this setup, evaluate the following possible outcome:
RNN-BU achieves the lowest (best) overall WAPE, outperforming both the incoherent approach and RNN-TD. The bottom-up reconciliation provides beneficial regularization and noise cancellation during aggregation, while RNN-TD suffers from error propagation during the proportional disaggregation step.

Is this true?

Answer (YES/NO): NO